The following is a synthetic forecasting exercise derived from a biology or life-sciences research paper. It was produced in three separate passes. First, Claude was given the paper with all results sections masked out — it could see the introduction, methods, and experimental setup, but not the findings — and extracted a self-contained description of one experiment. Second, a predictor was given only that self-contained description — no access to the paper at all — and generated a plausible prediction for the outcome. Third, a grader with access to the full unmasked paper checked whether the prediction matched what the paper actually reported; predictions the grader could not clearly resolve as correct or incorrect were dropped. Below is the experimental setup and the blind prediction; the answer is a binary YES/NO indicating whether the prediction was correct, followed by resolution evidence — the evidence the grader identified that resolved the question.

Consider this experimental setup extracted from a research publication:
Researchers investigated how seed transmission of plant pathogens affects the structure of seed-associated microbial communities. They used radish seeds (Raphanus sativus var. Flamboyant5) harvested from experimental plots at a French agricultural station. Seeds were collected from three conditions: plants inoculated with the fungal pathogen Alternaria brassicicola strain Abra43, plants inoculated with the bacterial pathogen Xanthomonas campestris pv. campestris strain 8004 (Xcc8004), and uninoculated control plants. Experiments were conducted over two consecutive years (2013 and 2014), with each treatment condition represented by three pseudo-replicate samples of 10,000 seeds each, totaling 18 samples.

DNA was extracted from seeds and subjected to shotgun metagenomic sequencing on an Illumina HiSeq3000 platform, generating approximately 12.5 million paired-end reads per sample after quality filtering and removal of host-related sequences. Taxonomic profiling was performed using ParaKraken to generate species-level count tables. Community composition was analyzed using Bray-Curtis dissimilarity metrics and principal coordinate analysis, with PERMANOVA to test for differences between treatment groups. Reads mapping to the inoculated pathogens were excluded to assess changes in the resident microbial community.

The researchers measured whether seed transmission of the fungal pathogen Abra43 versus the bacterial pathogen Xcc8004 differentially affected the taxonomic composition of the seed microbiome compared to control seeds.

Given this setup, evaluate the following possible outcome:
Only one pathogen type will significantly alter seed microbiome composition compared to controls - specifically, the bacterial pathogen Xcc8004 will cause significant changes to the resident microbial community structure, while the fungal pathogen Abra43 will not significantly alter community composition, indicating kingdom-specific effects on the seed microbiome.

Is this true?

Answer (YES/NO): NO